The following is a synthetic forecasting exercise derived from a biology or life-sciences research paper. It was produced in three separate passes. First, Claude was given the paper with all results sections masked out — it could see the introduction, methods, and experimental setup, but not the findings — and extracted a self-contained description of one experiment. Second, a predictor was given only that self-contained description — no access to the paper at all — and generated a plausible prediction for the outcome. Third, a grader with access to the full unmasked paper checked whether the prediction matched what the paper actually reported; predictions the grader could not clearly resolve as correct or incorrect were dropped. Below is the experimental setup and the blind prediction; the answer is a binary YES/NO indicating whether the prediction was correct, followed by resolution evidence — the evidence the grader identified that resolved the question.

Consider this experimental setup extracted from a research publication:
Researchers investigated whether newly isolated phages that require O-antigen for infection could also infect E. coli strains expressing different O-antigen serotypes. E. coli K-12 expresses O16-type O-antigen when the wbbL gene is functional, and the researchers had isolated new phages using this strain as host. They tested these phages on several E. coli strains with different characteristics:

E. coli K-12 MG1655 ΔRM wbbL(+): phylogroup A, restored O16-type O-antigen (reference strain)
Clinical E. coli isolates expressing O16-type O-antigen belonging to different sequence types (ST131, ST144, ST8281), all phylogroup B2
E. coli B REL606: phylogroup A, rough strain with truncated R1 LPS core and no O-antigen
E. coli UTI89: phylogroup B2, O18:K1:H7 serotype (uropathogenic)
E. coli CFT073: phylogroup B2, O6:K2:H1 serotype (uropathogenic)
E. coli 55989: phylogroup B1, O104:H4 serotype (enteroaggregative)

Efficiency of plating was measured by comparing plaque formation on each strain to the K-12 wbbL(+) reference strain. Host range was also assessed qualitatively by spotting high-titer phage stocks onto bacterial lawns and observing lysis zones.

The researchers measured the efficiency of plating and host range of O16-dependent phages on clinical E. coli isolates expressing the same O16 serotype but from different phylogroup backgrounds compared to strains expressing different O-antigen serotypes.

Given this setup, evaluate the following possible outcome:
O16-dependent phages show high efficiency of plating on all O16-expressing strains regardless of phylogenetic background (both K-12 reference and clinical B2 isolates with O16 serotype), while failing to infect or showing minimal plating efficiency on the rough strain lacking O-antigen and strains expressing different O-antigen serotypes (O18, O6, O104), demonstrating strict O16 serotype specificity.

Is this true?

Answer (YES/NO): NO